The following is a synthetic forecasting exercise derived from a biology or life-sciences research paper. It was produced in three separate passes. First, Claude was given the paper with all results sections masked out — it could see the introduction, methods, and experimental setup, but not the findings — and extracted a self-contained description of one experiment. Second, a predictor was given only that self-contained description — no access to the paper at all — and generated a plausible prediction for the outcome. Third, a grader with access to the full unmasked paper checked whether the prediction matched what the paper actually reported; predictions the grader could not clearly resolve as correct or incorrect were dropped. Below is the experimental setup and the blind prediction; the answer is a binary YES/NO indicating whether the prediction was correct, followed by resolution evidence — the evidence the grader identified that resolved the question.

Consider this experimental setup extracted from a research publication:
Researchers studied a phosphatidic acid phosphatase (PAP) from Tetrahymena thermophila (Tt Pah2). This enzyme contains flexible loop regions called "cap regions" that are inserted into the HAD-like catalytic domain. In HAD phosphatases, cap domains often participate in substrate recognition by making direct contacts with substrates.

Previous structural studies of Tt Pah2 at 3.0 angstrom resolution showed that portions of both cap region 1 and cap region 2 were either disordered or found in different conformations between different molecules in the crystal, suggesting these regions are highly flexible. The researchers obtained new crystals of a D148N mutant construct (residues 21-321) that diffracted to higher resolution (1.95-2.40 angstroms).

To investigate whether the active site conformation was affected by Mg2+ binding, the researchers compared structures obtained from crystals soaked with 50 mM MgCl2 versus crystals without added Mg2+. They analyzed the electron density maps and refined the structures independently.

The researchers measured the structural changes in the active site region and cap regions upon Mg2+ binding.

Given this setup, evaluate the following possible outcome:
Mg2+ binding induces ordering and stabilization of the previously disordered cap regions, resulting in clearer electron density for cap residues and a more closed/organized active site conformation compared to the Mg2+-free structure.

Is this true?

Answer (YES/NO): NO